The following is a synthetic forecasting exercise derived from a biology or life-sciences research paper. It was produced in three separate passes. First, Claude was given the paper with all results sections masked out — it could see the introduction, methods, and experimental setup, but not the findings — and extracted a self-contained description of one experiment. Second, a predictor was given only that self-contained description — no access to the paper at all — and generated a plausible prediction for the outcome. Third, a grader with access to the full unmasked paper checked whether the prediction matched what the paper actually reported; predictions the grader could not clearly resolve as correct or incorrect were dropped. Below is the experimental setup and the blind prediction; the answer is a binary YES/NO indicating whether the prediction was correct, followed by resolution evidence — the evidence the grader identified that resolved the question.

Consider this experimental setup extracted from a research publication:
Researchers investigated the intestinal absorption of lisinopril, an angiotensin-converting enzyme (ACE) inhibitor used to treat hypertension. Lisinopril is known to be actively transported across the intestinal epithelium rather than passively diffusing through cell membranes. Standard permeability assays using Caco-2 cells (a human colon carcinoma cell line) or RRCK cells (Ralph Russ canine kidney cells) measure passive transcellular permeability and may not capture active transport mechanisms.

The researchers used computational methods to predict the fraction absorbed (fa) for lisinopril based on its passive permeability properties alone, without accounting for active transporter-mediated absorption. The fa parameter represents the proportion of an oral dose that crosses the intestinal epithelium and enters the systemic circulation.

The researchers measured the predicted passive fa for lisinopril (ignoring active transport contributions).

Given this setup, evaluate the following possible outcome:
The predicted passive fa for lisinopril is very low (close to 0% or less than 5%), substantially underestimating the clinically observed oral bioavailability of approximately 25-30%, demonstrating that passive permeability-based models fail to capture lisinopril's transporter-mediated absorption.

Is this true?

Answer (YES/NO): YES